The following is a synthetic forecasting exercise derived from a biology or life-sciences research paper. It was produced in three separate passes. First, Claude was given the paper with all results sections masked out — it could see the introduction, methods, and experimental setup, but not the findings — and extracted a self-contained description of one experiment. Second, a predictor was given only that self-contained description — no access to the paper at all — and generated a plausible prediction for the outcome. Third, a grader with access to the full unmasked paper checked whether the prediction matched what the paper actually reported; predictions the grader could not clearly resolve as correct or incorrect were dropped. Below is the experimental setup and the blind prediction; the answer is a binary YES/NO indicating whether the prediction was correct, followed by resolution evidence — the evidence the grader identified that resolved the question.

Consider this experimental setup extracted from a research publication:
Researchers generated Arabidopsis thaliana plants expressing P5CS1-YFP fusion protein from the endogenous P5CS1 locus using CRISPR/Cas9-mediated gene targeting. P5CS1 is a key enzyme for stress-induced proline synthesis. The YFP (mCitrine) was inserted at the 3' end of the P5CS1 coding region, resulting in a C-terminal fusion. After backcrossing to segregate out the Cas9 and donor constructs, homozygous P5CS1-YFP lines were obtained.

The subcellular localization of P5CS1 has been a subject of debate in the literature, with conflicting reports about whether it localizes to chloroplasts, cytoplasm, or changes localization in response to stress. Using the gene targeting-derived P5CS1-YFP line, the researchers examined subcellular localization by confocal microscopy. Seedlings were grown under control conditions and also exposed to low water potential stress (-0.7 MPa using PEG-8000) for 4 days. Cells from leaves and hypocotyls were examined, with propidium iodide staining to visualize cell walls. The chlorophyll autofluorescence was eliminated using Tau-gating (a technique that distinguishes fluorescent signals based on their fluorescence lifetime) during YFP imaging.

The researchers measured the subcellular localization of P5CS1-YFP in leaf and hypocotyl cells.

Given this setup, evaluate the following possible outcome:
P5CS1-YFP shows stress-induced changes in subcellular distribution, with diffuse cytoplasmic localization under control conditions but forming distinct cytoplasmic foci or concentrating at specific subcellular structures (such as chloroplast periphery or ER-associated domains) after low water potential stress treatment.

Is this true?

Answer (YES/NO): NO